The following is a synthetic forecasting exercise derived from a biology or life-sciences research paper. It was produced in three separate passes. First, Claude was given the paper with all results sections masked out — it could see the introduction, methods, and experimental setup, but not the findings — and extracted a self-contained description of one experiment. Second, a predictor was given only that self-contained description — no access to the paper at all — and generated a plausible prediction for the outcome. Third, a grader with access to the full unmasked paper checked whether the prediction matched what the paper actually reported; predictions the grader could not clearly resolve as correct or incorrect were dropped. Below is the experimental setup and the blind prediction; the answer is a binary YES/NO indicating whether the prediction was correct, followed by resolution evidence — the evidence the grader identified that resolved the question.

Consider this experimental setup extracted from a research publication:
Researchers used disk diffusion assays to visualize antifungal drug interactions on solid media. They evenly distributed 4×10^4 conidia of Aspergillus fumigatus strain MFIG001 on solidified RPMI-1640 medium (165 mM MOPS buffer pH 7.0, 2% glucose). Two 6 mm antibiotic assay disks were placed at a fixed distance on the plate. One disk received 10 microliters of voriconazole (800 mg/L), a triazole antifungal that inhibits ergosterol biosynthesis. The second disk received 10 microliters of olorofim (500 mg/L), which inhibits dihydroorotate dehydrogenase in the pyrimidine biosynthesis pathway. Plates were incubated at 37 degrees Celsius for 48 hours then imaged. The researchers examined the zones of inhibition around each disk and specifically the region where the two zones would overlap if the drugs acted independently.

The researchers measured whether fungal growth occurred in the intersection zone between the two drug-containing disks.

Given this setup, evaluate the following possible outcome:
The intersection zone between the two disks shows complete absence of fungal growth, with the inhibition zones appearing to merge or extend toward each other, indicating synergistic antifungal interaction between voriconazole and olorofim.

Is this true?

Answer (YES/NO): NO